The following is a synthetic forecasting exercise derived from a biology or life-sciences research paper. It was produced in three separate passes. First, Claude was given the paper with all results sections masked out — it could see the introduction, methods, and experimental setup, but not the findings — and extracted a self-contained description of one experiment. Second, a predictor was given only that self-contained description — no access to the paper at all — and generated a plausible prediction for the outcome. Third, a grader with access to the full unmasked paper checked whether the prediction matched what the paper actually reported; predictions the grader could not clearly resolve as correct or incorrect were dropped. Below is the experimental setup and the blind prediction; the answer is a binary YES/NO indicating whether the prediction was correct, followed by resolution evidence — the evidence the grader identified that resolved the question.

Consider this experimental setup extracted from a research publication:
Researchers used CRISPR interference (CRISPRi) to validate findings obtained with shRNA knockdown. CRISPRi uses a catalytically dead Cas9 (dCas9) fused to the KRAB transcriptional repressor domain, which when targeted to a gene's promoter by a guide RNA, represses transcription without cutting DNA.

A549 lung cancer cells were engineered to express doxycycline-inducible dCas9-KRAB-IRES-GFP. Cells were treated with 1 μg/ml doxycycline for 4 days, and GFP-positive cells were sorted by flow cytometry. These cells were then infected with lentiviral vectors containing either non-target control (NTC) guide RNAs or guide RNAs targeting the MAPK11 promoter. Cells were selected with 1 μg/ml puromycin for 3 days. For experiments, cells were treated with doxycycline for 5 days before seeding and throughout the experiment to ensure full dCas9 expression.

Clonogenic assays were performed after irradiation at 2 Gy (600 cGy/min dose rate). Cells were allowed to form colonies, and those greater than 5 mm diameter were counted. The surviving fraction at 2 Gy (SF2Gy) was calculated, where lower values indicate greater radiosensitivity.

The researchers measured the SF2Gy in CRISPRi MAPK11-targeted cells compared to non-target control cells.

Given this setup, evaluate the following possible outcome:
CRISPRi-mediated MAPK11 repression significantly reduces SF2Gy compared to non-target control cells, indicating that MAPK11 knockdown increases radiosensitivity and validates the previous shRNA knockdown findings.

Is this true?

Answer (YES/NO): YES